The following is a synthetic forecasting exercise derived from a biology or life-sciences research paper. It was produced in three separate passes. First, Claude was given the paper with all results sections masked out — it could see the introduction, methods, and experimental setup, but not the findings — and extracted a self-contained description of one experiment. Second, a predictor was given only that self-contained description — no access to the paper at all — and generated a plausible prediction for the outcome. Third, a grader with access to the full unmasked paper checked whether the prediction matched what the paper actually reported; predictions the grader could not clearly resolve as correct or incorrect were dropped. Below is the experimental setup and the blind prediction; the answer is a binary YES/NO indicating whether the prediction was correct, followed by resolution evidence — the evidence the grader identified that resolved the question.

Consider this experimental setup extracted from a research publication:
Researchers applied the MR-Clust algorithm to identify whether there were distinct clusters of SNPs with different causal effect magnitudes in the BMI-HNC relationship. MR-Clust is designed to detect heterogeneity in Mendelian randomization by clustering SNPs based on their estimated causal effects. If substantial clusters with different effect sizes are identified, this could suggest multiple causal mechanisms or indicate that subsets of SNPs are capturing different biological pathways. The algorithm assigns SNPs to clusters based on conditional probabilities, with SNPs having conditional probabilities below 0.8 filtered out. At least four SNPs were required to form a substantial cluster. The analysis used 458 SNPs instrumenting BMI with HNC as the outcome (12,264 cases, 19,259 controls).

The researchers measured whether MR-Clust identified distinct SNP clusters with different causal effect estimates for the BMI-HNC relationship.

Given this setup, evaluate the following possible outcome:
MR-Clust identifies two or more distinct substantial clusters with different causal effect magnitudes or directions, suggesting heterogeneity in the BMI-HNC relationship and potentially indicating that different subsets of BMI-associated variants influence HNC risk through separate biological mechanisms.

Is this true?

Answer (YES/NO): NO